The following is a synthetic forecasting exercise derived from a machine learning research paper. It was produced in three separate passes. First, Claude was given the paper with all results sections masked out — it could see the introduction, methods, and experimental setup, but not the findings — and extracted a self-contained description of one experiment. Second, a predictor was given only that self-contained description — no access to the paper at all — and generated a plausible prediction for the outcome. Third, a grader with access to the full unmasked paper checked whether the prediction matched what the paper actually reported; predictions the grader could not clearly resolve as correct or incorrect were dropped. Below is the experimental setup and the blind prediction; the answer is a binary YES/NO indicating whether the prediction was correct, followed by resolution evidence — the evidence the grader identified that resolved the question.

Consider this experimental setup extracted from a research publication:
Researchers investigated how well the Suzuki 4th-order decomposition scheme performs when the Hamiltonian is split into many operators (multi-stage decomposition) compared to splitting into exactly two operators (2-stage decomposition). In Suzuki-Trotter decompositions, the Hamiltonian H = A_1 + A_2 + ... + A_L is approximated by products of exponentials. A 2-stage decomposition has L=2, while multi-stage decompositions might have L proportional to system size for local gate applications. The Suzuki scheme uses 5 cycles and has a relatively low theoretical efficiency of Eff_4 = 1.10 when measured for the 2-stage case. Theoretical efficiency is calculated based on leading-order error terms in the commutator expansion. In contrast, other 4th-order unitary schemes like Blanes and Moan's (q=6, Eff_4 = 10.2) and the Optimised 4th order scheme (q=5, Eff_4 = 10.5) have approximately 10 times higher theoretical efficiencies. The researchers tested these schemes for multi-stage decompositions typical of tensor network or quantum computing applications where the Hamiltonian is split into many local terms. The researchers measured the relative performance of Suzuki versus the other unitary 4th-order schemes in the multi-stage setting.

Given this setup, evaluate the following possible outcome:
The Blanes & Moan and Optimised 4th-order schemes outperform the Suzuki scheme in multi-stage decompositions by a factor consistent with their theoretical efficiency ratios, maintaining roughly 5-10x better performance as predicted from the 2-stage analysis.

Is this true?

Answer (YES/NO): NO